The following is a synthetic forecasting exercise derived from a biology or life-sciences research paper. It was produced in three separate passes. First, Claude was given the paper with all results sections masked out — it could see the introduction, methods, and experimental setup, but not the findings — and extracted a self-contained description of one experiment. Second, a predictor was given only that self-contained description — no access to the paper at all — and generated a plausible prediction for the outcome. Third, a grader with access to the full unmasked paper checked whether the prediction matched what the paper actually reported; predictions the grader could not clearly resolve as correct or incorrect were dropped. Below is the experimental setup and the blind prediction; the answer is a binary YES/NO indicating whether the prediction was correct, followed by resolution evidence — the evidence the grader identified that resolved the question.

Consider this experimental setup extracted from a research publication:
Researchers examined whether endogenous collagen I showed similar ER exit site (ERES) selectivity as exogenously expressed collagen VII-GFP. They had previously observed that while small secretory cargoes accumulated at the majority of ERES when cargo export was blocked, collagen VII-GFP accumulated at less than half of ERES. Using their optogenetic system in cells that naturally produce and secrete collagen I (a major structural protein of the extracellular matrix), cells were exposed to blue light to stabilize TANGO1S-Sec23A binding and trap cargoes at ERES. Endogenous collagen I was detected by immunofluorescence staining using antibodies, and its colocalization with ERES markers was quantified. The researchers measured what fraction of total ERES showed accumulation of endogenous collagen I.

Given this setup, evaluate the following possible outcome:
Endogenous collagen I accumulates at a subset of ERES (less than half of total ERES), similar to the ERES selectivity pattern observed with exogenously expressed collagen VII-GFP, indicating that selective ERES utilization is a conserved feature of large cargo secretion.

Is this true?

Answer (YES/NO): YES